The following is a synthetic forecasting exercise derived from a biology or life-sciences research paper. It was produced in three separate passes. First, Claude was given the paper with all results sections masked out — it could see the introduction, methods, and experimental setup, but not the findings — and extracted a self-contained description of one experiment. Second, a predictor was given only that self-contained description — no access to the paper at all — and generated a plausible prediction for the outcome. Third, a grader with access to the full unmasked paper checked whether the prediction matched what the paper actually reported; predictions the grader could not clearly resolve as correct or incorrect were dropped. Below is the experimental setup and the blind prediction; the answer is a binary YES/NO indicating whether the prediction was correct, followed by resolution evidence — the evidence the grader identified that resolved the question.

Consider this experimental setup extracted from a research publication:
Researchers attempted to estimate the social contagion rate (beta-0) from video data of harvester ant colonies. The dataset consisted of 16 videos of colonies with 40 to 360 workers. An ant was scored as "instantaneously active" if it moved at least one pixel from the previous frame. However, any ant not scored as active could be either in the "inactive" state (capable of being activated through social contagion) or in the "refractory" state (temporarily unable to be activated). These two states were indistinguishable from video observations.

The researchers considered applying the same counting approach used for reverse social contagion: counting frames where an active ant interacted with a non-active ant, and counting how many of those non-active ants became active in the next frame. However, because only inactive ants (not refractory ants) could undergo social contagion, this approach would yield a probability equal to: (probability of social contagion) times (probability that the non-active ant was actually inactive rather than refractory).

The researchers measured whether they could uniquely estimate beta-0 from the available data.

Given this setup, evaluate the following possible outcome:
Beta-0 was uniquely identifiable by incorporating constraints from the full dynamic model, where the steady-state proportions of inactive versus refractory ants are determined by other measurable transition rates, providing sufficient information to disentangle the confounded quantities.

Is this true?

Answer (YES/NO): NO